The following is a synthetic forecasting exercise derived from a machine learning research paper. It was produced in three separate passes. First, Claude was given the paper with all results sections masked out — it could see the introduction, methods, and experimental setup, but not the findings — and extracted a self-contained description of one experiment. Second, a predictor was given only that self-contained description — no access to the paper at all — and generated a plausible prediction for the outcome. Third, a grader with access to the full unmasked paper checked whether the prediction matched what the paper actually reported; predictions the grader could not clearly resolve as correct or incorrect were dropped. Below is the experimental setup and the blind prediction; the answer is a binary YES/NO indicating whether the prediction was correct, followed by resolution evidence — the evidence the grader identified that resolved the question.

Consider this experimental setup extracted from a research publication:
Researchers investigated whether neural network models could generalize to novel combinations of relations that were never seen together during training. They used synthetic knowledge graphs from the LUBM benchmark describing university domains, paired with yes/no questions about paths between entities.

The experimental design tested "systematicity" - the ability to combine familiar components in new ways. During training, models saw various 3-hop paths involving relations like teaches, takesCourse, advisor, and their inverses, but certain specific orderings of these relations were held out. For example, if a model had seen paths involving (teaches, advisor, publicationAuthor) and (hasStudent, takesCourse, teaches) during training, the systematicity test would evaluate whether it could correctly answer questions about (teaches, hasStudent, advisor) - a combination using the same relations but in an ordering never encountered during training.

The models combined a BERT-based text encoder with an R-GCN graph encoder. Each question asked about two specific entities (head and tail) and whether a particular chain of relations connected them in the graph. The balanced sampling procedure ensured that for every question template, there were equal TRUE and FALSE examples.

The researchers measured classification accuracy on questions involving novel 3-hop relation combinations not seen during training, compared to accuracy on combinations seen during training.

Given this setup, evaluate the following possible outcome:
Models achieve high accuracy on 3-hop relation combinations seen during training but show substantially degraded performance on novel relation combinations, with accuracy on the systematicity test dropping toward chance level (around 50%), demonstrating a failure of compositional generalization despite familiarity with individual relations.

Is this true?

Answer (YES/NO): NO